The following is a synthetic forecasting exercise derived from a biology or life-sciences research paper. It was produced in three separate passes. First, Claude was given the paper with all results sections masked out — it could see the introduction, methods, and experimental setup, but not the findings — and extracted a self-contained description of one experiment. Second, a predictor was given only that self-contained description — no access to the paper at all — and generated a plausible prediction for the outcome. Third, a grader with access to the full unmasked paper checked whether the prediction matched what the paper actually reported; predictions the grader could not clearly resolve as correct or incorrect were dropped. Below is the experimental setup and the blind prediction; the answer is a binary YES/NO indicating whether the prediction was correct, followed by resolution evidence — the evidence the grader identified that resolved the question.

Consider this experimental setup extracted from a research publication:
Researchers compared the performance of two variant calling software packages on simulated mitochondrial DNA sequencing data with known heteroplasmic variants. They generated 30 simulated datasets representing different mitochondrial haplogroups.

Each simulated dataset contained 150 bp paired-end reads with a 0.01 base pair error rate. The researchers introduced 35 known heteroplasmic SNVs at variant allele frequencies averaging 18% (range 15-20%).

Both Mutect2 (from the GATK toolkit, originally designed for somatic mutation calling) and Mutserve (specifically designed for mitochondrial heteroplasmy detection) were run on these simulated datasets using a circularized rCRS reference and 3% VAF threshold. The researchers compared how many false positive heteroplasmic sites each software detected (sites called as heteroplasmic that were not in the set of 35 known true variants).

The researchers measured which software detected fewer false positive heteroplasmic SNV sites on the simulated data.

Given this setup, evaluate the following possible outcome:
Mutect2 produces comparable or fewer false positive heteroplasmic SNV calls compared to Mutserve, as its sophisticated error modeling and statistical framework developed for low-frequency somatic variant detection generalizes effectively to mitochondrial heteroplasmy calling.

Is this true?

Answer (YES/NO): YES